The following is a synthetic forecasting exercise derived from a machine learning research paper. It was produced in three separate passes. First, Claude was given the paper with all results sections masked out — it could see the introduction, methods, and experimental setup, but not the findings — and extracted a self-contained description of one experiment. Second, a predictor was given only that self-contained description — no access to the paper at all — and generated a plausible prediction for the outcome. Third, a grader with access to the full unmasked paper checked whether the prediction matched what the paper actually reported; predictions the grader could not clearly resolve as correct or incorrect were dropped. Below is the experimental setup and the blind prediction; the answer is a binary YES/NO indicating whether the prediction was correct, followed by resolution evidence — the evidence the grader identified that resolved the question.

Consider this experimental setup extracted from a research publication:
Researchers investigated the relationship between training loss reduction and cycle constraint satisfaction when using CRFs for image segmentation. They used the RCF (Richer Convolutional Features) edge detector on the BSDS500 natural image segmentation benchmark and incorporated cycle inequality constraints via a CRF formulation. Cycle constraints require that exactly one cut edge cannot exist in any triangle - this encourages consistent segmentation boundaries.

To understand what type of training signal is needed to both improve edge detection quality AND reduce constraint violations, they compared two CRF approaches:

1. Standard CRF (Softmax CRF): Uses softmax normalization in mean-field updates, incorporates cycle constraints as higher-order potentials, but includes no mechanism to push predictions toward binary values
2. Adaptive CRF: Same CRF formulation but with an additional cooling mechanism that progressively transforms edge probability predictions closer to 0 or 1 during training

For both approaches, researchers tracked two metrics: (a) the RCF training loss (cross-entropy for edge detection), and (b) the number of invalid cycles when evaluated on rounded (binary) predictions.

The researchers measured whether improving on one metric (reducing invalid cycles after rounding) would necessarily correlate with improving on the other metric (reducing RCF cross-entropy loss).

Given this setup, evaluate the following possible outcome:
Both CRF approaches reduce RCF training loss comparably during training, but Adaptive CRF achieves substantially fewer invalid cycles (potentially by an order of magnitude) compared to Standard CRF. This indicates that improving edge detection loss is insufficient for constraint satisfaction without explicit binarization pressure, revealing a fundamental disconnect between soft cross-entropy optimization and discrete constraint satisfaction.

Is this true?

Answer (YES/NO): NO